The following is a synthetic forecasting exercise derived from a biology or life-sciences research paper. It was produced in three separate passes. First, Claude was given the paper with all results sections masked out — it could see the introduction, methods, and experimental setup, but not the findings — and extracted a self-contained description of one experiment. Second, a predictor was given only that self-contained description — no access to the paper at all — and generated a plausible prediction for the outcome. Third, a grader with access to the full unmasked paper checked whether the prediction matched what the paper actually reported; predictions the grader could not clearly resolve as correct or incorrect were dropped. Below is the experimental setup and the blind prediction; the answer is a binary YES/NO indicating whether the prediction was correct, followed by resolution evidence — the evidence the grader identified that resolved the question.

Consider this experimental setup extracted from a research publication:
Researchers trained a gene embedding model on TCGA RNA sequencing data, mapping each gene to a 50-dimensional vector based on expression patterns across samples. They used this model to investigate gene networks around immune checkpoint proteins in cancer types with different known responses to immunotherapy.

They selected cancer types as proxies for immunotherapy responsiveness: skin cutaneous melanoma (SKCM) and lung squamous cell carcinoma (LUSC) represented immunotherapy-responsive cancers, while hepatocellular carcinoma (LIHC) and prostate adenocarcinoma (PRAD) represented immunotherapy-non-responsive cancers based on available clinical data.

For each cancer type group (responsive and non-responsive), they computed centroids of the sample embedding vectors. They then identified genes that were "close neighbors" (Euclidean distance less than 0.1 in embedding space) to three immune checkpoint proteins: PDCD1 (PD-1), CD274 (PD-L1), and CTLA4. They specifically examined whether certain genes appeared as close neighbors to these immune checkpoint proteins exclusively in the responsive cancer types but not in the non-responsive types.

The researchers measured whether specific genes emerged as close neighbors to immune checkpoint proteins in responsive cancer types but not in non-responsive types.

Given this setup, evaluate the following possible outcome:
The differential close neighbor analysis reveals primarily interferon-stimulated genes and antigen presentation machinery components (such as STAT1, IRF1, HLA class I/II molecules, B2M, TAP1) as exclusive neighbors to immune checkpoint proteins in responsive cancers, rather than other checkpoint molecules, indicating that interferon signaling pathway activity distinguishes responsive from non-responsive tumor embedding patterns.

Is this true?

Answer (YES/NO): NO